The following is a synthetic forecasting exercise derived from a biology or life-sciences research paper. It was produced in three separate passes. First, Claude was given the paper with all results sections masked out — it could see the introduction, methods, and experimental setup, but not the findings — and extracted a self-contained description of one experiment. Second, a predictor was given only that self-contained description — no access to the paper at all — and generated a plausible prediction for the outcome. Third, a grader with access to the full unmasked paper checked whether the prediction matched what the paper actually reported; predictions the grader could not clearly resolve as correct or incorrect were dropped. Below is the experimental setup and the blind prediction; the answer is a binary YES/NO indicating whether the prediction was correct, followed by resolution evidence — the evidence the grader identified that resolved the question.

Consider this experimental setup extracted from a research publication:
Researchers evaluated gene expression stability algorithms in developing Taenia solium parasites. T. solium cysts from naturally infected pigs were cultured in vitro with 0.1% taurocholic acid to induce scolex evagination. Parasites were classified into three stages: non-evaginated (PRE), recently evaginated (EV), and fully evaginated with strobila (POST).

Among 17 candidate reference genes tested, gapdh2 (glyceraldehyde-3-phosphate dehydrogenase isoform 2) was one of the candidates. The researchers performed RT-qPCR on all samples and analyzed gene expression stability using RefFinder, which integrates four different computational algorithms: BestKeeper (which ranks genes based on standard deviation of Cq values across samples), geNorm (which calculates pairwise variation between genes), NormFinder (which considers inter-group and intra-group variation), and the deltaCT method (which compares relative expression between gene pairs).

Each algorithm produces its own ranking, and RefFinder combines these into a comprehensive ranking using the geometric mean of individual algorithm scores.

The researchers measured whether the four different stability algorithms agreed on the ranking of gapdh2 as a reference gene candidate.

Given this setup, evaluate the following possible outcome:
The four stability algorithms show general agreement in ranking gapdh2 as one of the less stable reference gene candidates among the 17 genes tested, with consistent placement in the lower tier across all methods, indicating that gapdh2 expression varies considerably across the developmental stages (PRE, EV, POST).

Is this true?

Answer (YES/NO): NO